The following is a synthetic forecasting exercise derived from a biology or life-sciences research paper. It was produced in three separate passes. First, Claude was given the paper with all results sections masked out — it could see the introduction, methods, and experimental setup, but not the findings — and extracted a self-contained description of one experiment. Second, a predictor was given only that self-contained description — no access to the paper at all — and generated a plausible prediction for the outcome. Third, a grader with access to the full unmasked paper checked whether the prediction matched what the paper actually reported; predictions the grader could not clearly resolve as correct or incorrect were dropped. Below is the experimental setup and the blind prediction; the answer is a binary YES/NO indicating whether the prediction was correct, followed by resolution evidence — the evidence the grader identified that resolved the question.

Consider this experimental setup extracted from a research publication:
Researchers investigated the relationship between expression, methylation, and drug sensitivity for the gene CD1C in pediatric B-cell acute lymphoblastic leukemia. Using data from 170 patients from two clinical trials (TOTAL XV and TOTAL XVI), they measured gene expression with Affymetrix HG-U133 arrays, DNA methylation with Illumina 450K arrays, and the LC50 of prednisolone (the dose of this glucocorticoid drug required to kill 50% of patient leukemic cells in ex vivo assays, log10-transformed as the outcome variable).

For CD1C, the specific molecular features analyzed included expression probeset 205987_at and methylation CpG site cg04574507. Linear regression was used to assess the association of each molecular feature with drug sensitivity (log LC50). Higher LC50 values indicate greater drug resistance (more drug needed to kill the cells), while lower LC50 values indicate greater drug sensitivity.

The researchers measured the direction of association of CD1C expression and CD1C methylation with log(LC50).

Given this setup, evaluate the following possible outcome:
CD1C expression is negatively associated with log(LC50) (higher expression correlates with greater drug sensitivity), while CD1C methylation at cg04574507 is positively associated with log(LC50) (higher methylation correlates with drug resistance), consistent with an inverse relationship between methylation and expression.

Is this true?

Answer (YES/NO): NO